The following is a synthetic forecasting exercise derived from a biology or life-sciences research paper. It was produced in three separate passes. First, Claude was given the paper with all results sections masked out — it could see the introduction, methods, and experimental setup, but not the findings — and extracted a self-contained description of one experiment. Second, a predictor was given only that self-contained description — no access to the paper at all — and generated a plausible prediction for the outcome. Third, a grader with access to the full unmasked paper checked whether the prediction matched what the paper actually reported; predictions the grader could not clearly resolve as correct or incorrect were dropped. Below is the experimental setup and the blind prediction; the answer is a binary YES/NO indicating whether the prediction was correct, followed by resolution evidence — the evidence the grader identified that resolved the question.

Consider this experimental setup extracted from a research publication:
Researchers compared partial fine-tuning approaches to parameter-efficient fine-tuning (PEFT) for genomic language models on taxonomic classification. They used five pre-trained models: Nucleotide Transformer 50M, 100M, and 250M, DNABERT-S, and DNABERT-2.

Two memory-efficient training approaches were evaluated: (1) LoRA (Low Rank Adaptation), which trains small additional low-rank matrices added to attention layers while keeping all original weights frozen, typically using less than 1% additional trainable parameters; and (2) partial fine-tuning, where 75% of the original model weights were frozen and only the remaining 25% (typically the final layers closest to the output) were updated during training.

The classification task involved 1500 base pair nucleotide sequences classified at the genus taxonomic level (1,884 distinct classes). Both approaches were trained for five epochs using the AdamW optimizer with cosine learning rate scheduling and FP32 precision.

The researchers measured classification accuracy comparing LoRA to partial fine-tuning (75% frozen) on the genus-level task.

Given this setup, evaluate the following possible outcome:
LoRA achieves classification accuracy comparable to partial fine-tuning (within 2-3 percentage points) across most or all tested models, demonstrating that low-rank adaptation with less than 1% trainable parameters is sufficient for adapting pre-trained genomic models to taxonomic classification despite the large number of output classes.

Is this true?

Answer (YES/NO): NO